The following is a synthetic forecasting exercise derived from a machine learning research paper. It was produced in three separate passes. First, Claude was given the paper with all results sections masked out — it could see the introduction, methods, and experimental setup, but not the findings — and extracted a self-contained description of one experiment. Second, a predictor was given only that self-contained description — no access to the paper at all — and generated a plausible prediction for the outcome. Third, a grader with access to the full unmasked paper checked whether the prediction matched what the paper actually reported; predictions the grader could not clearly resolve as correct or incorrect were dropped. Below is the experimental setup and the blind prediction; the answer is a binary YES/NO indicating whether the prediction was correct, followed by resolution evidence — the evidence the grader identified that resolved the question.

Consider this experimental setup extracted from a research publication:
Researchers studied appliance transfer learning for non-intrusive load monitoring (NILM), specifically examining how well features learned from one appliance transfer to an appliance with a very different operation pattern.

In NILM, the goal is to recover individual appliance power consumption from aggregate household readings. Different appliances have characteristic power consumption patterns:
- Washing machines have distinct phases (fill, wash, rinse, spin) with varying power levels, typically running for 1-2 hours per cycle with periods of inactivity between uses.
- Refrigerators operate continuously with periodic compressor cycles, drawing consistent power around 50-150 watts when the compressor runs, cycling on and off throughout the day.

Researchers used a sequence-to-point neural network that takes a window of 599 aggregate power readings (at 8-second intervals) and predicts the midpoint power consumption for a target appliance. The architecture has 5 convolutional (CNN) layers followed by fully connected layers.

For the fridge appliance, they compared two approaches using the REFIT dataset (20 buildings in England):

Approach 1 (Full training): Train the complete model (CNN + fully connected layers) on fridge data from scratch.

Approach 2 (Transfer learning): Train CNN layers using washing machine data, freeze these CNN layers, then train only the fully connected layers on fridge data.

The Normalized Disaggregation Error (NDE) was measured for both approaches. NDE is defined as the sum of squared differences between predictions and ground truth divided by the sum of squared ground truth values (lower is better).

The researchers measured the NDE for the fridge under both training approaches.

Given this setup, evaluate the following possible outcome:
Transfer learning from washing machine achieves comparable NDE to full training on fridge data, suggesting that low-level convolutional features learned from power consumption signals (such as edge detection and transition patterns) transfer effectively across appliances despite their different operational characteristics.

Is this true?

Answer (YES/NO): YES